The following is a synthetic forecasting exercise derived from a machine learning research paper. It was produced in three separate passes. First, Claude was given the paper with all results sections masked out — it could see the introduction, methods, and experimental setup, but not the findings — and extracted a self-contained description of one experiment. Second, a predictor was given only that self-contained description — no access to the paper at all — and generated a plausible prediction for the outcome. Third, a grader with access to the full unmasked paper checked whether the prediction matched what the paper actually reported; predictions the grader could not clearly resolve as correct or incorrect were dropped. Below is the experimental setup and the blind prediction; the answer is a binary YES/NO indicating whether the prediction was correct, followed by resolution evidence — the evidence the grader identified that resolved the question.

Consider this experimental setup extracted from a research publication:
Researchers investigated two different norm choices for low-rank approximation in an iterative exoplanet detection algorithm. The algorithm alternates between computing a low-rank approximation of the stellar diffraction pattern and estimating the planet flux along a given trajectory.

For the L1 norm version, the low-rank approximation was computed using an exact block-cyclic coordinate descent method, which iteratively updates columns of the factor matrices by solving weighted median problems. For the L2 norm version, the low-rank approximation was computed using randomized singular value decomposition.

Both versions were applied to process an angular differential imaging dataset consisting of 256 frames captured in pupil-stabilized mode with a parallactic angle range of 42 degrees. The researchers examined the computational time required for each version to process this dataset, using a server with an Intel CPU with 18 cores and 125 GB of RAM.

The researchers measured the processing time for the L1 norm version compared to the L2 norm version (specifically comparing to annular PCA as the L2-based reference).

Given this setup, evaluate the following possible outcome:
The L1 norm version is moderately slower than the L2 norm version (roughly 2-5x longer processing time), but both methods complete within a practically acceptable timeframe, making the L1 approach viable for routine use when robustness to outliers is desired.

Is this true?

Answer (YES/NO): NO